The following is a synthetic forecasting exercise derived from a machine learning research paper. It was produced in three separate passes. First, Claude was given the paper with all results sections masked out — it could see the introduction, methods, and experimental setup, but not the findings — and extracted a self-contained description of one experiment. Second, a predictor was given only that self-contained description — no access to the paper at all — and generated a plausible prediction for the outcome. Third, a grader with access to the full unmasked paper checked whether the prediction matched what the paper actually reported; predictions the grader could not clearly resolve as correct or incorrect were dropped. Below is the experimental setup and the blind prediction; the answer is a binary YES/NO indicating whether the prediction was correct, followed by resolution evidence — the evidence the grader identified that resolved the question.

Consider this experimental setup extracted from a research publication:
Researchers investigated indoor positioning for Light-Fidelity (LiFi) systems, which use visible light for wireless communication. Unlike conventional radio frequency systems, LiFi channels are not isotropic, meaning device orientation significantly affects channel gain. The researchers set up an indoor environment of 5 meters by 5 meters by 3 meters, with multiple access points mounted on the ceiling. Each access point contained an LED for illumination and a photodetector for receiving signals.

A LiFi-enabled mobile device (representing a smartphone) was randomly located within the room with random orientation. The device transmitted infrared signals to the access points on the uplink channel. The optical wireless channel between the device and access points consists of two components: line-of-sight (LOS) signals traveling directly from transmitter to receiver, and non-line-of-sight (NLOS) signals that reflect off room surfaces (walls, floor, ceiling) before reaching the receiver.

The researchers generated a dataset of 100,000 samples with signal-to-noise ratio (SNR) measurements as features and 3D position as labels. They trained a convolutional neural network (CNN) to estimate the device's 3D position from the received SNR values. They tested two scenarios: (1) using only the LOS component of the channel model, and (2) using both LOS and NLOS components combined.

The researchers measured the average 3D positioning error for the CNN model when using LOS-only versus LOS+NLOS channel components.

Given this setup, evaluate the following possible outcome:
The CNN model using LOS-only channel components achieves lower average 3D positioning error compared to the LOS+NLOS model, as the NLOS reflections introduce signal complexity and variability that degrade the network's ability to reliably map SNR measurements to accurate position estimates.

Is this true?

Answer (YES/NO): NO